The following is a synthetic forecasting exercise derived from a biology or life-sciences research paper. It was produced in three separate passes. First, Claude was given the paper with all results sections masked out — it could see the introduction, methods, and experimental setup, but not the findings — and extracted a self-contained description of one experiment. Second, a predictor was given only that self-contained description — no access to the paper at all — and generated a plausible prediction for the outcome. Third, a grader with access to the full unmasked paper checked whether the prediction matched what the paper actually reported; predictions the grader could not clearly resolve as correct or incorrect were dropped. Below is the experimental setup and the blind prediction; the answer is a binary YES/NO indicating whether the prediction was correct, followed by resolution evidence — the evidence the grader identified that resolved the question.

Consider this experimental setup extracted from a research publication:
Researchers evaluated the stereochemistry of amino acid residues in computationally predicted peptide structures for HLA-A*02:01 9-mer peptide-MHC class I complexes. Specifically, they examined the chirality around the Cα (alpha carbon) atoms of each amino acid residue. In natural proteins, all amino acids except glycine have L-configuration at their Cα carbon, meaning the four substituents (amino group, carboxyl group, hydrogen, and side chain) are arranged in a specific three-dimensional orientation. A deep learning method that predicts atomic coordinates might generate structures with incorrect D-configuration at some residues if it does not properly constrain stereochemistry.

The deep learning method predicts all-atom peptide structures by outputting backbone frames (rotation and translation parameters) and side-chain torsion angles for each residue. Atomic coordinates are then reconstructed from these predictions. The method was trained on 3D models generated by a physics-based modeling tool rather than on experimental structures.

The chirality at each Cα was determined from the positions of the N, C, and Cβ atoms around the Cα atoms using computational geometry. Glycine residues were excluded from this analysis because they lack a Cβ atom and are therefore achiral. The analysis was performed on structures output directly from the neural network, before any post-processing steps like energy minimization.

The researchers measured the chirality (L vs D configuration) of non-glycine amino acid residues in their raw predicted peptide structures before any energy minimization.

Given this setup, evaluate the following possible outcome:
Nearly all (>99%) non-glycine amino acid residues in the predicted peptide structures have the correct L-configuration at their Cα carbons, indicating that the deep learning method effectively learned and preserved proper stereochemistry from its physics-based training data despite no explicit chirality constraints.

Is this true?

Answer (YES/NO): YES